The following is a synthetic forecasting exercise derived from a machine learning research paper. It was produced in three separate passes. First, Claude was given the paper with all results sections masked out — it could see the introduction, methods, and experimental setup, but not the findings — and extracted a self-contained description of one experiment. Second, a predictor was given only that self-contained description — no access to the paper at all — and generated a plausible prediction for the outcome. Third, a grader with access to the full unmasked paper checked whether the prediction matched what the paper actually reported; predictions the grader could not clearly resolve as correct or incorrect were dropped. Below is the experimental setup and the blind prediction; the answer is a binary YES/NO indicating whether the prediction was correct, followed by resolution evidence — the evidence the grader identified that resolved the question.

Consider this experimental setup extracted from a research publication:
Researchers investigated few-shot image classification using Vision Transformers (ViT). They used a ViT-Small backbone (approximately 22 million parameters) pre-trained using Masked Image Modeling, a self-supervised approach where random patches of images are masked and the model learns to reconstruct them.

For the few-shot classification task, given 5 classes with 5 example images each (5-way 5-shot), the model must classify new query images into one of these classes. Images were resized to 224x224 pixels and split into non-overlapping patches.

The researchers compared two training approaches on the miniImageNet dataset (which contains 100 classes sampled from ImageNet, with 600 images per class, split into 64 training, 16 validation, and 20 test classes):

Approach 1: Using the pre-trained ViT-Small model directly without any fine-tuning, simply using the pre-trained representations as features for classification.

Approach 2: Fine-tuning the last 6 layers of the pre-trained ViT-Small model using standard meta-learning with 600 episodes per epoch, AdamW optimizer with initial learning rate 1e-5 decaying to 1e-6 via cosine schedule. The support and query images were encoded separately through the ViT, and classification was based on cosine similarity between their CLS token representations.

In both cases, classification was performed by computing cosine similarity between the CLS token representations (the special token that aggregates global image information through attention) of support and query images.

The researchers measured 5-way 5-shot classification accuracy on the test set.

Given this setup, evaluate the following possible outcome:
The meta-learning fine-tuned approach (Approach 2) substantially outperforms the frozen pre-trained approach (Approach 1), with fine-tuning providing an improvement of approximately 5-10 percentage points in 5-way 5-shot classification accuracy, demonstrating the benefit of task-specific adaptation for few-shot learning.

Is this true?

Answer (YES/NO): NO